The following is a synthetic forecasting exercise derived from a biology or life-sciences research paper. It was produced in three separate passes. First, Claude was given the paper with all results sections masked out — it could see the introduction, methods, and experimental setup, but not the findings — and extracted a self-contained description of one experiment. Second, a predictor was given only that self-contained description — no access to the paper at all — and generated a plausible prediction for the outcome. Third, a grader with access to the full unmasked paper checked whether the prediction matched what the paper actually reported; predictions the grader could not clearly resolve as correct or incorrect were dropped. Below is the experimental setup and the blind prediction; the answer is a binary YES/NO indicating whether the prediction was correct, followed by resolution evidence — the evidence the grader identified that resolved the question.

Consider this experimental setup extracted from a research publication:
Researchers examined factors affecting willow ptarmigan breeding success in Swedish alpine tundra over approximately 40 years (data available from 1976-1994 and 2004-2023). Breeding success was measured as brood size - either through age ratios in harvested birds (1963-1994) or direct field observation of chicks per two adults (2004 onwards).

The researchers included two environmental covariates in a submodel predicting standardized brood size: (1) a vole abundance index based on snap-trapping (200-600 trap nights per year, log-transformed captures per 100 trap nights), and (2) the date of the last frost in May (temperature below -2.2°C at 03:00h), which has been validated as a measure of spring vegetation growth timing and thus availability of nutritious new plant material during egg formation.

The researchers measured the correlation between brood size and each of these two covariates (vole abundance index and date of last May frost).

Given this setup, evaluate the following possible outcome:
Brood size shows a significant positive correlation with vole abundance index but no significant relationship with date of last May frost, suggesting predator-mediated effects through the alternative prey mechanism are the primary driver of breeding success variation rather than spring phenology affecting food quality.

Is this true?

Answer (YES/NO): NO